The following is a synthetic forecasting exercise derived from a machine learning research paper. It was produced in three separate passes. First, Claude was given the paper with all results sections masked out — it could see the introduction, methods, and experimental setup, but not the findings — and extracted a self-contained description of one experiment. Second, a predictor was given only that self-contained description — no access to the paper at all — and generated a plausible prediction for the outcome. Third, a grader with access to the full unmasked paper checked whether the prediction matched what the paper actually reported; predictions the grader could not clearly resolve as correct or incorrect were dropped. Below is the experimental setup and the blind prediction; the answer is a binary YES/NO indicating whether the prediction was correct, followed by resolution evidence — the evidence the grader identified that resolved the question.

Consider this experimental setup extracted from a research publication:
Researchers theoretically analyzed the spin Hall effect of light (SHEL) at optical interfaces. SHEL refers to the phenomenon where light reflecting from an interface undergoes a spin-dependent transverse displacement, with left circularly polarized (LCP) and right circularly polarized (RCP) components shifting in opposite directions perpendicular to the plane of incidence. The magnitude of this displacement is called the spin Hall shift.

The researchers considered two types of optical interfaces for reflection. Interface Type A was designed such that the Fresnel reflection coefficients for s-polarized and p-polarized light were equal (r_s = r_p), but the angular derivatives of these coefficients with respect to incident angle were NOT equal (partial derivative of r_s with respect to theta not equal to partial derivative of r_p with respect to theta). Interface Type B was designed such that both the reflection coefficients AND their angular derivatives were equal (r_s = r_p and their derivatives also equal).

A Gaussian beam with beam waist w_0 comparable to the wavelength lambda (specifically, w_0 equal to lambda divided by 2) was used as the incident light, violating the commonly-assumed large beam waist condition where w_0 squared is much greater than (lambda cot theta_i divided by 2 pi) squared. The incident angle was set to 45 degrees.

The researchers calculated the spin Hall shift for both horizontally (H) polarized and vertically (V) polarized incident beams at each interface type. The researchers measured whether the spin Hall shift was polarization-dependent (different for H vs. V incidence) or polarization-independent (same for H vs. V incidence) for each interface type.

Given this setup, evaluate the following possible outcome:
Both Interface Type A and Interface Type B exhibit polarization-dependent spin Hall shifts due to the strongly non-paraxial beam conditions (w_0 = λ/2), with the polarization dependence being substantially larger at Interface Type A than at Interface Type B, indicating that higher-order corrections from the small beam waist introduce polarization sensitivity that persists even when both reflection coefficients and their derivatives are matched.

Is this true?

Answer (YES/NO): NO